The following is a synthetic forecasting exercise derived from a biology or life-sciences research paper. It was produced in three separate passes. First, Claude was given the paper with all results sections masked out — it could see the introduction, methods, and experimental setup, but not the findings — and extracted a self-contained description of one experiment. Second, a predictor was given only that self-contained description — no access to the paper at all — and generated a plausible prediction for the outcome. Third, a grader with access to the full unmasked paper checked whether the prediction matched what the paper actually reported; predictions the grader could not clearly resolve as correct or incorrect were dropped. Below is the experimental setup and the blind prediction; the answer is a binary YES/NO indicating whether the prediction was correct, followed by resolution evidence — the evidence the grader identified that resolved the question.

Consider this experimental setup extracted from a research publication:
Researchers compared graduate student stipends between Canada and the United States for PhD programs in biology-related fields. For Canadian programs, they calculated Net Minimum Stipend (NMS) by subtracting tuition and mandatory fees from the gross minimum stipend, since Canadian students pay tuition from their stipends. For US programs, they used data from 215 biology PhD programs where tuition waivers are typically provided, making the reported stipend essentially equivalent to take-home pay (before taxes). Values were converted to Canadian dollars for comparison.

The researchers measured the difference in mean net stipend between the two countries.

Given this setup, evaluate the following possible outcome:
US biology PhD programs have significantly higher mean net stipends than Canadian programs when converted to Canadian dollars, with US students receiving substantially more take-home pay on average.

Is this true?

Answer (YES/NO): YES